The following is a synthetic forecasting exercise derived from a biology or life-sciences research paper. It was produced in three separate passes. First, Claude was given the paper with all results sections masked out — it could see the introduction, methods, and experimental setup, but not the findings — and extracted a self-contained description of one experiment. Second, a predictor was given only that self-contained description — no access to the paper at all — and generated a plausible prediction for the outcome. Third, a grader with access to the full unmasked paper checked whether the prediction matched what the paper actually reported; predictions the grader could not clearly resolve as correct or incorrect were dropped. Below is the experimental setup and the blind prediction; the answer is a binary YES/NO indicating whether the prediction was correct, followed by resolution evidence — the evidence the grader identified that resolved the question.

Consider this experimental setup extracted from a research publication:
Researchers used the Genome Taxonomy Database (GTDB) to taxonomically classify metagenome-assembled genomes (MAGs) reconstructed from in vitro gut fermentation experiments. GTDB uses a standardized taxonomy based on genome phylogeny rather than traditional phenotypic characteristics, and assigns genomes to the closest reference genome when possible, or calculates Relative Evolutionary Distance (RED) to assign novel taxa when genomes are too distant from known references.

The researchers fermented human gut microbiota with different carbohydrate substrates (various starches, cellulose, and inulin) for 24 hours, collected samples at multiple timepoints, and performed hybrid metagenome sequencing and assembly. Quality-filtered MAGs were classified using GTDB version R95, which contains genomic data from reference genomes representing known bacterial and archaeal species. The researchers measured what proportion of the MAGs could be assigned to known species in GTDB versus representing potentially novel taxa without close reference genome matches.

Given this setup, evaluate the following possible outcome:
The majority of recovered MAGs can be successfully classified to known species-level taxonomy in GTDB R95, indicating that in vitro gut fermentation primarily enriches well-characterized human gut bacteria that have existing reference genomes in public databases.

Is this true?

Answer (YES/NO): NO